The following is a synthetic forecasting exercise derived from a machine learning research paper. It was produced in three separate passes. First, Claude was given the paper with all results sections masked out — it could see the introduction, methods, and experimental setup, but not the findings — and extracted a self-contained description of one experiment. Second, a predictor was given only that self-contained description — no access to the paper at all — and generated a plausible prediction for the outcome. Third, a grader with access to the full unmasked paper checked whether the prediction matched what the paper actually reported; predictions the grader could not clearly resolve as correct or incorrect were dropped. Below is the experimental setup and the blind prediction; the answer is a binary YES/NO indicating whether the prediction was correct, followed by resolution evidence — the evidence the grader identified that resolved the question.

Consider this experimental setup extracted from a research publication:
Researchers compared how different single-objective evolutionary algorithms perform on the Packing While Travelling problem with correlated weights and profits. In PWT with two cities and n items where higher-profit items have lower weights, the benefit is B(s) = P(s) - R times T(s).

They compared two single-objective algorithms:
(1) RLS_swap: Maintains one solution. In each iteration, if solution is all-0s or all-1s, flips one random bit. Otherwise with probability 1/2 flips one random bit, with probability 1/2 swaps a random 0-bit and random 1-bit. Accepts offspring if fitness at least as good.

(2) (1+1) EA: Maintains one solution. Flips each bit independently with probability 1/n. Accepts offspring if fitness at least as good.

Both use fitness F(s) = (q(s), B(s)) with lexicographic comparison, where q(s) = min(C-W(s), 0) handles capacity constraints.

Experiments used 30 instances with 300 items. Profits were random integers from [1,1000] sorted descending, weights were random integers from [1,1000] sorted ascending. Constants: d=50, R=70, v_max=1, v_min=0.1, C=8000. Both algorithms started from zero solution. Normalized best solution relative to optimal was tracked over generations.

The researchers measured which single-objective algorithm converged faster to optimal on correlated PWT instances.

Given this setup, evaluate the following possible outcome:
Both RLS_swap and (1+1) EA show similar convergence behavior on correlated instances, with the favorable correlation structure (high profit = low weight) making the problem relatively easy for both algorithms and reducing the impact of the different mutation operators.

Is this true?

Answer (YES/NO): NO